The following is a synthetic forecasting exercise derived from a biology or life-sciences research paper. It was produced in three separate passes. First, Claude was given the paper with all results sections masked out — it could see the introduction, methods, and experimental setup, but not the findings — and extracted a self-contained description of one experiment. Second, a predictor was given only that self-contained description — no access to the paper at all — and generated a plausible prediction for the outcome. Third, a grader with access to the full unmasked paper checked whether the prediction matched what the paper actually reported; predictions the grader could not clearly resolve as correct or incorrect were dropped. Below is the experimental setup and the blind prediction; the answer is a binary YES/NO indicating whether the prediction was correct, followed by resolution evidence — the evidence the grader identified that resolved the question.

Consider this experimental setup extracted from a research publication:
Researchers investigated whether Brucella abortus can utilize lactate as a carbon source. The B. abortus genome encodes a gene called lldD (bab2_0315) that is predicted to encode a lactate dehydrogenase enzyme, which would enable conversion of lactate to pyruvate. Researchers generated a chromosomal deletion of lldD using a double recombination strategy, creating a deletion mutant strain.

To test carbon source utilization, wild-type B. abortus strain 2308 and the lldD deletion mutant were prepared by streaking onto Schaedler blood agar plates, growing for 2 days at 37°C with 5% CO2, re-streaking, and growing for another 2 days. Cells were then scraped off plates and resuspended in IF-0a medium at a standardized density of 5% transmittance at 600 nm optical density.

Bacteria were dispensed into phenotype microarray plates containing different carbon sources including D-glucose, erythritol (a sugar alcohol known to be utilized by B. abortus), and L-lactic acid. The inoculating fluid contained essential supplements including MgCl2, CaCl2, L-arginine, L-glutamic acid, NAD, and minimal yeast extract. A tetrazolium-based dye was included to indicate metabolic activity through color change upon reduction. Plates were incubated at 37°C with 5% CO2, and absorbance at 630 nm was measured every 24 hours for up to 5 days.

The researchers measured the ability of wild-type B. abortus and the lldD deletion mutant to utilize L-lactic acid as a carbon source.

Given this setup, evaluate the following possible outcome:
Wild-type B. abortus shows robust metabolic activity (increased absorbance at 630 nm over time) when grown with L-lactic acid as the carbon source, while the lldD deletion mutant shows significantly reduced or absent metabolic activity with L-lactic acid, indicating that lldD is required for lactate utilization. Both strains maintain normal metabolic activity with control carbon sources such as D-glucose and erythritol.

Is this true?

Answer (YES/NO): YES